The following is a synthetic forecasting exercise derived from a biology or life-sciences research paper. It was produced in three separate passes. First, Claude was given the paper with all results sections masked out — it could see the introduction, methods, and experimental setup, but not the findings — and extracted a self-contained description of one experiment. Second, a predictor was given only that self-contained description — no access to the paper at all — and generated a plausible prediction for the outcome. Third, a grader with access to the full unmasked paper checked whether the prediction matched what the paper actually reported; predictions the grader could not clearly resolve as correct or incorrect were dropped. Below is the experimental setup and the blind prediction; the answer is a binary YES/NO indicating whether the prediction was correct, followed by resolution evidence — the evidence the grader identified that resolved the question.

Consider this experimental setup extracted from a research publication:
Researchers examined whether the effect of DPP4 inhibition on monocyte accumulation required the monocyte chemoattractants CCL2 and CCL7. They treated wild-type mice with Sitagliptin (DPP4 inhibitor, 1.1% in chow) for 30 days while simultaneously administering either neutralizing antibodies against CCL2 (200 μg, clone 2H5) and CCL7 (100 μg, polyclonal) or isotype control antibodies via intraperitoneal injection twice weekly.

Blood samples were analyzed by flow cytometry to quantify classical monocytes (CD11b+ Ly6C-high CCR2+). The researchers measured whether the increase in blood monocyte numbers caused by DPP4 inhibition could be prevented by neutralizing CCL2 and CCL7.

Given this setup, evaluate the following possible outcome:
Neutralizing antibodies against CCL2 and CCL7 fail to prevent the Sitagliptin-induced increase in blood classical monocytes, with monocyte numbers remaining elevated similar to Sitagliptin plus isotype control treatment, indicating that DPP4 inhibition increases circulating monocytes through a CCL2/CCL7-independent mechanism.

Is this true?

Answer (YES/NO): NO